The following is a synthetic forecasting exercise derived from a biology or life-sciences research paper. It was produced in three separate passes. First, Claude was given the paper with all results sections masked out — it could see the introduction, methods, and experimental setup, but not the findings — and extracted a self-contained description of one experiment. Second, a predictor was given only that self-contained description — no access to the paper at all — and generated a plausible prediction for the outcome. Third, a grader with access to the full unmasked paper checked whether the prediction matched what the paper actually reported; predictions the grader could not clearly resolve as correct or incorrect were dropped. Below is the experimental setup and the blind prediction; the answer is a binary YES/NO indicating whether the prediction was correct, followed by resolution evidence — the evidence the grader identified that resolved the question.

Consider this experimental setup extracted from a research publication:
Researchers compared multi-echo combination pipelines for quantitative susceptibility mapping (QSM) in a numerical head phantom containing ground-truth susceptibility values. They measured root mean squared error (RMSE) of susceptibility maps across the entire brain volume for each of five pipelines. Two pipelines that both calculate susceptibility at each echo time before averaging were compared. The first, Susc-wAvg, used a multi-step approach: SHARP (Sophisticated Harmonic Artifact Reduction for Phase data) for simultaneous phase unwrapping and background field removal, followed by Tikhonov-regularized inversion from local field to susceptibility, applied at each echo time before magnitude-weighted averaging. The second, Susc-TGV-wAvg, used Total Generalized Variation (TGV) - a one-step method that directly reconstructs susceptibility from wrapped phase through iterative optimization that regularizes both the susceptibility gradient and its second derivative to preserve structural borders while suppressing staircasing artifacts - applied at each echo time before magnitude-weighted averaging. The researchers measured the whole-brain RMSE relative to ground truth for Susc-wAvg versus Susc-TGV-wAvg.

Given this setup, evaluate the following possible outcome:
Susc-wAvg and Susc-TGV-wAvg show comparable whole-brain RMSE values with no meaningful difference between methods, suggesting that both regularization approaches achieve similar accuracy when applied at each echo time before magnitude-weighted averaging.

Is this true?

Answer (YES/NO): NO